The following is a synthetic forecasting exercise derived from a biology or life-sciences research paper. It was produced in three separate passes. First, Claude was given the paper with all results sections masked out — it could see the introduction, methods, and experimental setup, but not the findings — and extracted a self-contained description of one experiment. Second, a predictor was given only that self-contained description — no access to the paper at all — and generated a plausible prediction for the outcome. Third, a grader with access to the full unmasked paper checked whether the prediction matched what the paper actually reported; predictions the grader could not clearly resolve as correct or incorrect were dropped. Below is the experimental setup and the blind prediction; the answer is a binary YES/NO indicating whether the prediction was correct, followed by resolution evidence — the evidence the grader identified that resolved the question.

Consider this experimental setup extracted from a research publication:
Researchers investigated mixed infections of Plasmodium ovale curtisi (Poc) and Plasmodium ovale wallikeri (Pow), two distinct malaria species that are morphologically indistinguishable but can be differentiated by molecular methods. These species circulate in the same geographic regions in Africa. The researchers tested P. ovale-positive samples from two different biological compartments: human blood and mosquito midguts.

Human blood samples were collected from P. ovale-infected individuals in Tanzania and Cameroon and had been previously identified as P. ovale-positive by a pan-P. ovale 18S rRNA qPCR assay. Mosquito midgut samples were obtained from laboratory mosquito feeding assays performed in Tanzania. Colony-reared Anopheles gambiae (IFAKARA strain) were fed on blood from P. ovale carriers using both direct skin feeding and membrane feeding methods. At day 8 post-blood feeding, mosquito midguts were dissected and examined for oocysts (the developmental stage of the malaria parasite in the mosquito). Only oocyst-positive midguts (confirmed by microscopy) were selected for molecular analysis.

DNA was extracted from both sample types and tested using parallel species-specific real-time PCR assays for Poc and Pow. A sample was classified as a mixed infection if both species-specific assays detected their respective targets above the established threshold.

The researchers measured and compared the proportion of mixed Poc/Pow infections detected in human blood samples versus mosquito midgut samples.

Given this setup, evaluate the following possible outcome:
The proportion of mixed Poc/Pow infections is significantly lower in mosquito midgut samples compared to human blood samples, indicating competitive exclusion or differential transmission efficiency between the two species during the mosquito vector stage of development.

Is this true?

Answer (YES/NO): NO